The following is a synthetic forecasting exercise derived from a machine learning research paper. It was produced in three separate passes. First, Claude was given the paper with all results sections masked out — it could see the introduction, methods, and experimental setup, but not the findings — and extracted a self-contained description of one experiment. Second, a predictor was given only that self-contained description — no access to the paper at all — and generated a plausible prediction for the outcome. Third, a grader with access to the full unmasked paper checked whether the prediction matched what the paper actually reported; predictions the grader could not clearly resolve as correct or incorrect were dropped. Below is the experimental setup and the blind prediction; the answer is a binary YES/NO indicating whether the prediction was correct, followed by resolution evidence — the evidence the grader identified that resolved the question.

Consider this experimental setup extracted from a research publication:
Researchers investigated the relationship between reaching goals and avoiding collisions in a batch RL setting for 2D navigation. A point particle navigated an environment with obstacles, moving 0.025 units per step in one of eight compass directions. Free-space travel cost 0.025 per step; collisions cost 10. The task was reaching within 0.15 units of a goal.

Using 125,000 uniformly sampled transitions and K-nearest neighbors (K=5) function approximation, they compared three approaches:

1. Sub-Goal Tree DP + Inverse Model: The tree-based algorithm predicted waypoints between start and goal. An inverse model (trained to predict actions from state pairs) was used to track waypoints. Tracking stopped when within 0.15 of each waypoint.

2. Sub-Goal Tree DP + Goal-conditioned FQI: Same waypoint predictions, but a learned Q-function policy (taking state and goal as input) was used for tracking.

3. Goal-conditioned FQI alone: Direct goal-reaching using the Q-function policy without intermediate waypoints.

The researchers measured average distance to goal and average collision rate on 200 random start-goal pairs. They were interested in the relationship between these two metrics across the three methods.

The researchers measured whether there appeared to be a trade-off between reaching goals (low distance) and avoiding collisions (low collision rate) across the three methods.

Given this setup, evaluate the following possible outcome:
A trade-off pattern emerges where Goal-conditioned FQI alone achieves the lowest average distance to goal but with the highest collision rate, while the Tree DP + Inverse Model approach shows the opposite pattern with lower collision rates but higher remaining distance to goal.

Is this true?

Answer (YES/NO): NO